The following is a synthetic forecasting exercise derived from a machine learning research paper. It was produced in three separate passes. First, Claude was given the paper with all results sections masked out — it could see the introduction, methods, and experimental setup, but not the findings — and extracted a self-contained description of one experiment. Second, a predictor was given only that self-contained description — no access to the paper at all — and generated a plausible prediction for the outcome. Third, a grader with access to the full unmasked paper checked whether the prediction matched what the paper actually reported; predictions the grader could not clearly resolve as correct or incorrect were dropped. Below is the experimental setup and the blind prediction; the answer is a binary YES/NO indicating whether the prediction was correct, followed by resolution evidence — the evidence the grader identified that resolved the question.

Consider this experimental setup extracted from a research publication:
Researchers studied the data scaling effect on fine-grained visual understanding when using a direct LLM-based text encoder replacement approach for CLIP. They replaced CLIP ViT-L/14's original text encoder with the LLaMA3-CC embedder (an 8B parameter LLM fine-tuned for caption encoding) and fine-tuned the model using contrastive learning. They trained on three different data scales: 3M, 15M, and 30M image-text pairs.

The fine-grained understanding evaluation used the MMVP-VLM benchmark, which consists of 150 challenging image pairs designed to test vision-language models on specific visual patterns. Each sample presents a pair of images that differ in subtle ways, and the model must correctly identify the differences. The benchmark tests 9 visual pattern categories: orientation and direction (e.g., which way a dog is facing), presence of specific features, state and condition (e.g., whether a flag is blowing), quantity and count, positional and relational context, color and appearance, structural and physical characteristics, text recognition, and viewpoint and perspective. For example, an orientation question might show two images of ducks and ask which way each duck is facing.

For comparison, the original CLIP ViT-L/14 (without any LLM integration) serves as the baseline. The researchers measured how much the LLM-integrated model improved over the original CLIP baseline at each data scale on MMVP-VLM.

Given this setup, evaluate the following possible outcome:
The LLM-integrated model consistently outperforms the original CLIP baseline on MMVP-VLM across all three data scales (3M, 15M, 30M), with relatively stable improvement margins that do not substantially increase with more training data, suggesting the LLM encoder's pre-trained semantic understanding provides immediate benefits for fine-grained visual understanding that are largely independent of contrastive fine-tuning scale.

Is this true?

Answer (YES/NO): NO